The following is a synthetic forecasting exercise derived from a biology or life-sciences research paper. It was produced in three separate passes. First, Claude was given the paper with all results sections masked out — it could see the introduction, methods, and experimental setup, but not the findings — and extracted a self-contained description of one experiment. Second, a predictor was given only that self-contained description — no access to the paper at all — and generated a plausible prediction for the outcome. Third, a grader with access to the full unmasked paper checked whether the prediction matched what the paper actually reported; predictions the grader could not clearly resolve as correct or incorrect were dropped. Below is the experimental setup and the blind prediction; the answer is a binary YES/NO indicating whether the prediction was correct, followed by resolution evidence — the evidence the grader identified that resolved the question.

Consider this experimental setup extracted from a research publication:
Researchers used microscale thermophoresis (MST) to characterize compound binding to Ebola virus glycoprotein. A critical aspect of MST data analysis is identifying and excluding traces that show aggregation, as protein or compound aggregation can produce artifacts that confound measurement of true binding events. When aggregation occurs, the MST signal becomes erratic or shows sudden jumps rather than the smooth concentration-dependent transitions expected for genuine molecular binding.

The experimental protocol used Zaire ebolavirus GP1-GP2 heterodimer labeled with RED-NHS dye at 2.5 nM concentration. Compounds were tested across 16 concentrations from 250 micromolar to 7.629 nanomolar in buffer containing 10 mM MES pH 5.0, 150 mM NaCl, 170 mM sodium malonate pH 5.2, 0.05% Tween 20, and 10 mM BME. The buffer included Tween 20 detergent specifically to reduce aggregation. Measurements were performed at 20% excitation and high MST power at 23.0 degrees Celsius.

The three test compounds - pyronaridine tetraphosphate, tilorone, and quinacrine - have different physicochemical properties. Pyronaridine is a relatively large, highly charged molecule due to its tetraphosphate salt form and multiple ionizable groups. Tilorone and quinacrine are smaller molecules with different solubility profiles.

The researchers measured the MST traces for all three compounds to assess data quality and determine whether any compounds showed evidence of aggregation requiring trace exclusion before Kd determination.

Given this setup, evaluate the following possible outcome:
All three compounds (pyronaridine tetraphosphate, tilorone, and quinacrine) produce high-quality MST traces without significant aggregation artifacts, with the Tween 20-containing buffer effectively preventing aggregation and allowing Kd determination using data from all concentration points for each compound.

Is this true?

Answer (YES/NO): NO